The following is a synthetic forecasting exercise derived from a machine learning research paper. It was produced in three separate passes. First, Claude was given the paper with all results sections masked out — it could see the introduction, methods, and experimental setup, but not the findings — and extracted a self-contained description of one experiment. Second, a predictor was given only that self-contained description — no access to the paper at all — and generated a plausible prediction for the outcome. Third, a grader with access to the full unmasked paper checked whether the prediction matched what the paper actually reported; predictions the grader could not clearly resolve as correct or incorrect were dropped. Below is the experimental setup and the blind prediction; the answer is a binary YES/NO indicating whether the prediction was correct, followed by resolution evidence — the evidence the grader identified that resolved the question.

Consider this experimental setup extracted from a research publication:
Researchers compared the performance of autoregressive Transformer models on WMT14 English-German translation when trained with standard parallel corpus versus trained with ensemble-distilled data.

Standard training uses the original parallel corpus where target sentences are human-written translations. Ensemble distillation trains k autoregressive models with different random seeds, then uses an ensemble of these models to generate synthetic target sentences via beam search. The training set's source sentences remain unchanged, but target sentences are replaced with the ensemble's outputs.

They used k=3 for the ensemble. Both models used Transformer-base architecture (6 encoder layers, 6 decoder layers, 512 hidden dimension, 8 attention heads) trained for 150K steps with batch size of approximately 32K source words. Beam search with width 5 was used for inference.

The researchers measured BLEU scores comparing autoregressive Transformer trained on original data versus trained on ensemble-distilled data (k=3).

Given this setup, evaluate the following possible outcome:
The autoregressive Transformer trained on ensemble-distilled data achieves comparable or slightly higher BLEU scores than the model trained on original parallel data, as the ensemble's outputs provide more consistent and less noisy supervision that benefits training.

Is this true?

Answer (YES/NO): YES